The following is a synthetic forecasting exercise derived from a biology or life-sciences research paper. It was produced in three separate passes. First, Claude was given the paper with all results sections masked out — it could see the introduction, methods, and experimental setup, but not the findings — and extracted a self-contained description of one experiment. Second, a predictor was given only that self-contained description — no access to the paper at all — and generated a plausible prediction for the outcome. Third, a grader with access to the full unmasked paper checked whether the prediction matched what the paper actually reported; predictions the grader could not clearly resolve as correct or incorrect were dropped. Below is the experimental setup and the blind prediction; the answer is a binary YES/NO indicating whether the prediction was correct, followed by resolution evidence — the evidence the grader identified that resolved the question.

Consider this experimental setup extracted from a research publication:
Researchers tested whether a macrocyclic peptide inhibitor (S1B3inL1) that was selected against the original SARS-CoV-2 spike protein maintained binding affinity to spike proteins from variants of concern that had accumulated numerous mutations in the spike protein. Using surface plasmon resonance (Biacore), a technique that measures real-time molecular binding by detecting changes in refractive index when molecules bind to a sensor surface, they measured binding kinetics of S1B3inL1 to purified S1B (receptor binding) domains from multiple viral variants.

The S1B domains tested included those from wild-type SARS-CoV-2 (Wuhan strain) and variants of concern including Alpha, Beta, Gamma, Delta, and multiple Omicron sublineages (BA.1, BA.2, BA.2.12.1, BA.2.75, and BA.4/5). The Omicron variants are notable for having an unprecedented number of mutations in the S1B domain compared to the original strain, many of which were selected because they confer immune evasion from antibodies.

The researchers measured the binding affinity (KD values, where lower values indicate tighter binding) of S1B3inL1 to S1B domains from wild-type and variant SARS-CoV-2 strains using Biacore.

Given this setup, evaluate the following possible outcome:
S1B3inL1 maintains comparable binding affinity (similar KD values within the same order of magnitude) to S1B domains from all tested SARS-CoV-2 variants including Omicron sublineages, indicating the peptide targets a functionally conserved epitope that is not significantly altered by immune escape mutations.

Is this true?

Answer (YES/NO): YES